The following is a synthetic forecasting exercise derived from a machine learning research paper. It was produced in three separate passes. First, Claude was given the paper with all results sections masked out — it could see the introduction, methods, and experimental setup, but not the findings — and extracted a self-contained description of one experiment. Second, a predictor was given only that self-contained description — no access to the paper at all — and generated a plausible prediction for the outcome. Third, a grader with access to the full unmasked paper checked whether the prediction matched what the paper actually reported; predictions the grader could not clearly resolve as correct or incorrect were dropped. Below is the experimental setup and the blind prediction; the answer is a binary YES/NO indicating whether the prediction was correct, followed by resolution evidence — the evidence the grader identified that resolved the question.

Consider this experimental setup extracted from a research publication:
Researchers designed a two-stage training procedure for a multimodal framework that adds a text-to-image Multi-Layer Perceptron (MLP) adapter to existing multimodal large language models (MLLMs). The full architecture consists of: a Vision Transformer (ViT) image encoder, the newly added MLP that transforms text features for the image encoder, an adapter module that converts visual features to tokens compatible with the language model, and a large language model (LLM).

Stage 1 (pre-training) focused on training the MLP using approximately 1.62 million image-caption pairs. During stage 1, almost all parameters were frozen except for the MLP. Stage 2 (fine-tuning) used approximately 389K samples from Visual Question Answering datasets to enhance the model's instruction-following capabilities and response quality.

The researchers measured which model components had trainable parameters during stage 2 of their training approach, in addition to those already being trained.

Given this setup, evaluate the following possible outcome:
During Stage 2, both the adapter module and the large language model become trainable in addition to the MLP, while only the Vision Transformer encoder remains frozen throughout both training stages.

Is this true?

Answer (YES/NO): NO